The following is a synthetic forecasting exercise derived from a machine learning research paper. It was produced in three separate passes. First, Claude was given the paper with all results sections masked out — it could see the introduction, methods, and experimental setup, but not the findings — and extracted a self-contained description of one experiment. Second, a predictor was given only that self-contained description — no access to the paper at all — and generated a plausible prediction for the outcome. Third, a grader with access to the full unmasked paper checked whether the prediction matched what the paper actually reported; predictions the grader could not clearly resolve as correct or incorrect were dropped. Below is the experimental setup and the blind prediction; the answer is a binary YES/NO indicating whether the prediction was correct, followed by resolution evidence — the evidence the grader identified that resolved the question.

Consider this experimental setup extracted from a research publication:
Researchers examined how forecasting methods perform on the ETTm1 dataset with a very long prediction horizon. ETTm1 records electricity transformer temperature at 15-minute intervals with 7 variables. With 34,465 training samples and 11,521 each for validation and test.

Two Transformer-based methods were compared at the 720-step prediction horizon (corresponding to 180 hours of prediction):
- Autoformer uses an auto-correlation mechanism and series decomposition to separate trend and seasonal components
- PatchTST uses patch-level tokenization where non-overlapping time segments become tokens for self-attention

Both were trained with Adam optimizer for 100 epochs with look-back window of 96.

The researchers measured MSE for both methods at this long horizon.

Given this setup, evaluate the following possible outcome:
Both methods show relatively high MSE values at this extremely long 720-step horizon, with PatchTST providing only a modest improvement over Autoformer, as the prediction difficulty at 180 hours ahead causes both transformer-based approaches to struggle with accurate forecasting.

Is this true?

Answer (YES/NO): NO